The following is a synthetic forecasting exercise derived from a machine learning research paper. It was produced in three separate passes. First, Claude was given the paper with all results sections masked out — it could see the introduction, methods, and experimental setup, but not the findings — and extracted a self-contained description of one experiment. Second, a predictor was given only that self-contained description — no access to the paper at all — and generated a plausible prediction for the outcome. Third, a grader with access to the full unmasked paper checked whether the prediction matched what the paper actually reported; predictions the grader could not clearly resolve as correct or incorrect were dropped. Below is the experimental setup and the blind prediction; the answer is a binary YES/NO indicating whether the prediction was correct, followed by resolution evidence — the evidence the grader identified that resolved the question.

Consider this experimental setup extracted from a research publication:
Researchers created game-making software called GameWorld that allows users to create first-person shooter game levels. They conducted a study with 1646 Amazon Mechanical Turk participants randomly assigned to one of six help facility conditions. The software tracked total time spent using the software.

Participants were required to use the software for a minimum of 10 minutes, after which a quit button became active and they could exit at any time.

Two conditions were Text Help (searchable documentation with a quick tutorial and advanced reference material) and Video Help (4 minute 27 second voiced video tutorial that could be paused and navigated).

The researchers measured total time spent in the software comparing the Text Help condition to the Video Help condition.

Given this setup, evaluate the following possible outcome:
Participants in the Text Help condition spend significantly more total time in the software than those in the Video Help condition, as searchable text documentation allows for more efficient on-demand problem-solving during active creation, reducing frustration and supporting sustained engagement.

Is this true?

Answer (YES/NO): NO